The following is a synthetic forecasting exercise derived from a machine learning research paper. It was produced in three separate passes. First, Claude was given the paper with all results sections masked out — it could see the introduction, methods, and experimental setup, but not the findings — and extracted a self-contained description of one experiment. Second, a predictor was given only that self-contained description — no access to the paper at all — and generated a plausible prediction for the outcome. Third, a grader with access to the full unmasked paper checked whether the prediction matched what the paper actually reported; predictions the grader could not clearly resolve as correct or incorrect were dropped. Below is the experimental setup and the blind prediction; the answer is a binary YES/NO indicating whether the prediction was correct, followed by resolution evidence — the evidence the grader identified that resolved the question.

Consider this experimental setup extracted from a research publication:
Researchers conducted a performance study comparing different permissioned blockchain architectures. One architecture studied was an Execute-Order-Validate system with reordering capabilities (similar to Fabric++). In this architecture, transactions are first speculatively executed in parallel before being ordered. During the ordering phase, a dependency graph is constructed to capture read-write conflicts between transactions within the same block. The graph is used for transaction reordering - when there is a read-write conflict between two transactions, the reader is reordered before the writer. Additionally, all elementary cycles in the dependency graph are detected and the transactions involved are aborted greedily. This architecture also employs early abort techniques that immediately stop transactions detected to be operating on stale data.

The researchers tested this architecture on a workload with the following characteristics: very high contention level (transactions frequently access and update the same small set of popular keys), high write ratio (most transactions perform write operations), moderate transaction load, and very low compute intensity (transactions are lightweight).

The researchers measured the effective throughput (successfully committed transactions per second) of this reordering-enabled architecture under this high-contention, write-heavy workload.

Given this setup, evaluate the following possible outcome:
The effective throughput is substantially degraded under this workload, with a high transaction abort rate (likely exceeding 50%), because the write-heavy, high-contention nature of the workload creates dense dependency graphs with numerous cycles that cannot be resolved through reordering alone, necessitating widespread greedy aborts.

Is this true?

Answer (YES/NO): YES